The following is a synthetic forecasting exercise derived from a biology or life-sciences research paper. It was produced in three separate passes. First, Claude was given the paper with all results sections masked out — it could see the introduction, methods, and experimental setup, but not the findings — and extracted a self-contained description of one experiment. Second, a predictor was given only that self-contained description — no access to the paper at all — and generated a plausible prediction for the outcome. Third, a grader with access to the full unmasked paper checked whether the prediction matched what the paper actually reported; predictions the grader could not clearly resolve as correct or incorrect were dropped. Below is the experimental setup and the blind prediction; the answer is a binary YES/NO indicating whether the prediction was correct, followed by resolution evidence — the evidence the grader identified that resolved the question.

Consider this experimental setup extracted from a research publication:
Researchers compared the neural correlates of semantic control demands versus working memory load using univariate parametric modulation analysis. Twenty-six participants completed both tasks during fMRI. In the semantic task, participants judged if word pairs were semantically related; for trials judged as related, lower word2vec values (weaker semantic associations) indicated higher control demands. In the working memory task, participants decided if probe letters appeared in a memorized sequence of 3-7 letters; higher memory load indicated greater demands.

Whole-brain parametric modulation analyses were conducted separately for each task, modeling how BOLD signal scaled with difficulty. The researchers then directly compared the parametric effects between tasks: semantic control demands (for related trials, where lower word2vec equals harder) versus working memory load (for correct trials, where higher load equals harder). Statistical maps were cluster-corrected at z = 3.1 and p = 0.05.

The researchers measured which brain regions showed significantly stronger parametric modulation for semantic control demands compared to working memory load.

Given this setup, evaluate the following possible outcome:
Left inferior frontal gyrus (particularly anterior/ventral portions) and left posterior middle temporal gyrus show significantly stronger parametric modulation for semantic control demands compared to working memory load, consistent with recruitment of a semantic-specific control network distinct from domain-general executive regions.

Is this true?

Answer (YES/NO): NO